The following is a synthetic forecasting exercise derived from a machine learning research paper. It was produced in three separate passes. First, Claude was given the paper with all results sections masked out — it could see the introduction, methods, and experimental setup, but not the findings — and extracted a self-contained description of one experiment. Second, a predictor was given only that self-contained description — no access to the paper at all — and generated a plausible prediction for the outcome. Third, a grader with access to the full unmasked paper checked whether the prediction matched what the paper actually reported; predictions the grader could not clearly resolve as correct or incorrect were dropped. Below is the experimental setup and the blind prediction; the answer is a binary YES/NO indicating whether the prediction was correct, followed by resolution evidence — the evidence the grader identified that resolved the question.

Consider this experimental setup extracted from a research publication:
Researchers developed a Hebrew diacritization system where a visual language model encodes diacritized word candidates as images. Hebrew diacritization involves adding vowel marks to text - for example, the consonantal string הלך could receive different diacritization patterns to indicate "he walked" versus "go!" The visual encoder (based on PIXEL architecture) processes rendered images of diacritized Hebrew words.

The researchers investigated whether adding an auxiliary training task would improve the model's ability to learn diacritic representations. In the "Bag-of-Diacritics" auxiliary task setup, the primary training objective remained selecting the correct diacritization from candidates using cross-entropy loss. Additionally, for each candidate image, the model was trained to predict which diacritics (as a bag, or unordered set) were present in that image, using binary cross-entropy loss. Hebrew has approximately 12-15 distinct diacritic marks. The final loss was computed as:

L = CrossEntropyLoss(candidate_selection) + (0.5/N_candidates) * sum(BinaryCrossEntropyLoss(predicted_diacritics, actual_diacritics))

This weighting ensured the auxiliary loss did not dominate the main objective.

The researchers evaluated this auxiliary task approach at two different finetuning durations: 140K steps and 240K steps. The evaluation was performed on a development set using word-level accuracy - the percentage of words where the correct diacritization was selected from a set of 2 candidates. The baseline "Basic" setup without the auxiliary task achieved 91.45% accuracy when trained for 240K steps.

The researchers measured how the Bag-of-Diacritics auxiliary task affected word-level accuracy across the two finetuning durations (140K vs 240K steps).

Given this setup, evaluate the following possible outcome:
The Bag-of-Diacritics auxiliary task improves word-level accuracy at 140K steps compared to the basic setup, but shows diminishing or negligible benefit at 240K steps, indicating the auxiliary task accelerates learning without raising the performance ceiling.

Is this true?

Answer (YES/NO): NO